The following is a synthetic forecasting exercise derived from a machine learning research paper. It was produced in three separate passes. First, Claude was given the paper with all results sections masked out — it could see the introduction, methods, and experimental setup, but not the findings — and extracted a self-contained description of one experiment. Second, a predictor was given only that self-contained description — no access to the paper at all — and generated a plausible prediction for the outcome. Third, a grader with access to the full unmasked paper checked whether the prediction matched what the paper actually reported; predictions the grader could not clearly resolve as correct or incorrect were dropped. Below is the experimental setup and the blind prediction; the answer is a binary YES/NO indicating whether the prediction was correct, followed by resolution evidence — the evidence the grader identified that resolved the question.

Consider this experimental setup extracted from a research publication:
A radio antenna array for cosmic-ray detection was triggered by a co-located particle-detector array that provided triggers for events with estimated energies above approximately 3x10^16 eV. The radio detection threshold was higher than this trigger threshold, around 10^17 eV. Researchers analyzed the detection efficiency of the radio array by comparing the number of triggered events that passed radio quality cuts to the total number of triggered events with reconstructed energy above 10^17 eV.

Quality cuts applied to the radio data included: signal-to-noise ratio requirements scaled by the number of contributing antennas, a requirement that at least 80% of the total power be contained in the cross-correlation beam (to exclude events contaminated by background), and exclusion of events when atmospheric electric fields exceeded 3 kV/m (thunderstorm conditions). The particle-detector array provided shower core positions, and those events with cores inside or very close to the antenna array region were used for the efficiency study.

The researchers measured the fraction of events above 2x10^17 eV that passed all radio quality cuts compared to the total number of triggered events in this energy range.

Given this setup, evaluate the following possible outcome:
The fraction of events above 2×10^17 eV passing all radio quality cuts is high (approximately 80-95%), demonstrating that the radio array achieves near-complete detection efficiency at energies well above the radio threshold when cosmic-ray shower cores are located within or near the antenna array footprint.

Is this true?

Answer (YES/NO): NO